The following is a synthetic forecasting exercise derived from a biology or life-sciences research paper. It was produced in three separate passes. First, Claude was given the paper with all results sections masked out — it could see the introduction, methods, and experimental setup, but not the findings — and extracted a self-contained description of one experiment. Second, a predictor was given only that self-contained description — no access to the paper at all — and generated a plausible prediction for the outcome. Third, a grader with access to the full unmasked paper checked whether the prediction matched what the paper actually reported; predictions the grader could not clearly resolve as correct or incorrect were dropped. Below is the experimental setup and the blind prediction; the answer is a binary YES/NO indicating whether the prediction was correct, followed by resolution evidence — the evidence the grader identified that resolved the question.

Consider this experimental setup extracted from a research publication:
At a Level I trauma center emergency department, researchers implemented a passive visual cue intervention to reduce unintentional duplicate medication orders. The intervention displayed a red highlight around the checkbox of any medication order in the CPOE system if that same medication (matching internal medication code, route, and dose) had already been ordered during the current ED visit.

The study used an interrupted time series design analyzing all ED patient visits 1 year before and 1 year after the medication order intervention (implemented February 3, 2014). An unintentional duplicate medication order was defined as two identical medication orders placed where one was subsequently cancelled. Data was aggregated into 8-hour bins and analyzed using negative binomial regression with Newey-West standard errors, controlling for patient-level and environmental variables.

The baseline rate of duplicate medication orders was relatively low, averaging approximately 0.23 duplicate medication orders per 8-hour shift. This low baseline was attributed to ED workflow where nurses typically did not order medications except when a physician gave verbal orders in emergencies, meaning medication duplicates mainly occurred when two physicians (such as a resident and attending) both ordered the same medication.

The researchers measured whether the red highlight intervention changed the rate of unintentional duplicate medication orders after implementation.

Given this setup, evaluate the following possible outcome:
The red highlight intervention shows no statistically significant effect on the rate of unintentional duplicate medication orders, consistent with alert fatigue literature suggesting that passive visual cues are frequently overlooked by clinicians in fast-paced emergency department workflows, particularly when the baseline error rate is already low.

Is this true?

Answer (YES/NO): NO